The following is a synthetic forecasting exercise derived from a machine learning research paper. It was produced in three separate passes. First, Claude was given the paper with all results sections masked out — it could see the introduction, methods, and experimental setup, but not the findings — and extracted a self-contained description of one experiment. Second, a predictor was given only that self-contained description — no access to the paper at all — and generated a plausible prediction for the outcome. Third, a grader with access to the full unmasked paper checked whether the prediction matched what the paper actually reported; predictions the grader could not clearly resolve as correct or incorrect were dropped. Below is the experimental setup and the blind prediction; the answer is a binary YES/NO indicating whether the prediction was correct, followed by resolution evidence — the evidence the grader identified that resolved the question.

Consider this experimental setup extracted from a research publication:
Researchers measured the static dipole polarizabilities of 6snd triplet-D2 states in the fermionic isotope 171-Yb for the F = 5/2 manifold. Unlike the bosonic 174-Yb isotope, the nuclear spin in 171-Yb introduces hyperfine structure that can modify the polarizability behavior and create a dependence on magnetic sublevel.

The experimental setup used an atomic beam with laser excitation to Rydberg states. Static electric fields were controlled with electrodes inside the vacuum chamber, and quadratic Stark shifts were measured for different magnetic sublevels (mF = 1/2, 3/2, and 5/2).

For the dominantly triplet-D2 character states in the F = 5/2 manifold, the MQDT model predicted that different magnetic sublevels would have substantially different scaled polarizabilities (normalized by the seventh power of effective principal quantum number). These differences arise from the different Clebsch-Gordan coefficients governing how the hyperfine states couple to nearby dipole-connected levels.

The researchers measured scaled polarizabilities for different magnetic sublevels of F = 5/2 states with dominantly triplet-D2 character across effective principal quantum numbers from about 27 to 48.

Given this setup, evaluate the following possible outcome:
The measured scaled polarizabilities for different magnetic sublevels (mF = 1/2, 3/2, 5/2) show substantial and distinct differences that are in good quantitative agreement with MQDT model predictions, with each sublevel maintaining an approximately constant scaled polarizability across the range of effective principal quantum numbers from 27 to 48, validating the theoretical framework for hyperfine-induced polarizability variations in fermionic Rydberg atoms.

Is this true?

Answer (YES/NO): YES